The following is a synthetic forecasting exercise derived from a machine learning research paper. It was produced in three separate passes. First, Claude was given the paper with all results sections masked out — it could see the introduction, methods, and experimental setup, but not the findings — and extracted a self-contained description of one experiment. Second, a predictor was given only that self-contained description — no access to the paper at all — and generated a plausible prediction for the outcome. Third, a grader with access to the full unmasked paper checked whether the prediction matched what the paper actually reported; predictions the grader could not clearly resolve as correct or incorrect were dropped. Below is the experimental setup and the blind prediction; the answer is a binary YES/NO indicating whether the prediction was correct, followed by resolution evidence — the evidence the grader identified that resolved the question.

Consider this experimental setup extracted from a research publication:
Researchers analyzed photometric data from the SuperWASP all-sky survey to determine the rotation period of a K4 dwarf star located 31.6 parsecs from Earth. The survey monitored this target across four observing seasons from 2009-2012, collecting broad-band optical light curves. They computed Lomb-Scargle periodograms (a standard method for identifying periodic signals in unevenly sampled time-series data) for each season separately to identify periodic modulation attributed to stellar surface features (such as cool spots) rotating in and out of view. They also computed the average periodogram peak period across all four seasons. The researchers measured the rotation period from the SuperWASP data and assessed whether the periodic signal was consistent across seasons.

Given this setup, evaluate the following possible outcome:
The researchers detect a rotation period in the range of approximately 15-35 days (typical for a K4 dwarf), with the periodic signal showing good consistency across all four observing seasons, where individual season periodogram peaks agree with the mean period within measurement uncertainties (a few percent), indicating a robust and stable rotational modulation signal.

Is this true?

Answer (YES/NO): NO